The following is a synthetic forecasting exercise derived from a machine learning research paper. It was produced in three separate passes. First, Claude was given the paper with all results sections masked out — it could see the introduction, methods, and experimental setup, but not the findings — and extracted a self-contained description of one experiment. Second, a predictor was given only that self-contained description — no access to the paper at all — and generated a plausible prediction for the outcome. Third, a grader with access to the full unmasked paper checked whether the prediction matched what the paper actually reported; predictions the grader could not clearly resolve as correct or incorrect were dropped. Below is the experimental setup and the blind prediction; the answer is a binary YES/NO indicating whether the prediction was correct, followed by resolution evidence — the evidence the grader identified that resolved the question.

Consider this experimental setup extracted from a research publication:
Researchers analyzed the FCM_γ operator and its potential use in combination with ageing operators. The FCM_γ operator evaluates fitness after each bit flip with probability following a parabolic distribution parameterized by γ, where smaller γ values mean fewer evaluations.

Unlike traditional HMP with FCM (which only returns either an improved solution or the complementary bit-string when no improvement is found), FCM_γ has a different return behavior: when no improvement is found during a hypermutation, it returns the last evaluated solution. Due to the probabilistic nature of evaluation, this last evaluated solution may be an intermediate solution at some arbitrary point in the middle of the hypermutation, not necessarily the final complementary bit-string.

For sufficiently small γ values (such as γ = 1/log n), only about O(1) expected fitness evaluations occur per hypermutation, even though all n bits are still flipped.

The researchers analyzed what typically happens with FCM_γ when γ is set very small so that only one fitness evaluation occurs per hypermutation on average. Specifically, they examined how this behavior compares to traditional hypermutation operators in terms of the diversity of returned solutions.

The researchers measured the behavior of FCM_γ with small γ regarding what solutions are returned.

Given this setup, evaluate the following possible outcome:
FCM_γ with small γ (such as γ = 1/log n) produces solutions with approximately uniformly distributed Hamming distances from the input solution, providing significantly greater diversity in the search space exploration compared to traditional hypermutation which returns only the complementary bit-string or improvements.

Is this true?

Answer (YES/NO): NO